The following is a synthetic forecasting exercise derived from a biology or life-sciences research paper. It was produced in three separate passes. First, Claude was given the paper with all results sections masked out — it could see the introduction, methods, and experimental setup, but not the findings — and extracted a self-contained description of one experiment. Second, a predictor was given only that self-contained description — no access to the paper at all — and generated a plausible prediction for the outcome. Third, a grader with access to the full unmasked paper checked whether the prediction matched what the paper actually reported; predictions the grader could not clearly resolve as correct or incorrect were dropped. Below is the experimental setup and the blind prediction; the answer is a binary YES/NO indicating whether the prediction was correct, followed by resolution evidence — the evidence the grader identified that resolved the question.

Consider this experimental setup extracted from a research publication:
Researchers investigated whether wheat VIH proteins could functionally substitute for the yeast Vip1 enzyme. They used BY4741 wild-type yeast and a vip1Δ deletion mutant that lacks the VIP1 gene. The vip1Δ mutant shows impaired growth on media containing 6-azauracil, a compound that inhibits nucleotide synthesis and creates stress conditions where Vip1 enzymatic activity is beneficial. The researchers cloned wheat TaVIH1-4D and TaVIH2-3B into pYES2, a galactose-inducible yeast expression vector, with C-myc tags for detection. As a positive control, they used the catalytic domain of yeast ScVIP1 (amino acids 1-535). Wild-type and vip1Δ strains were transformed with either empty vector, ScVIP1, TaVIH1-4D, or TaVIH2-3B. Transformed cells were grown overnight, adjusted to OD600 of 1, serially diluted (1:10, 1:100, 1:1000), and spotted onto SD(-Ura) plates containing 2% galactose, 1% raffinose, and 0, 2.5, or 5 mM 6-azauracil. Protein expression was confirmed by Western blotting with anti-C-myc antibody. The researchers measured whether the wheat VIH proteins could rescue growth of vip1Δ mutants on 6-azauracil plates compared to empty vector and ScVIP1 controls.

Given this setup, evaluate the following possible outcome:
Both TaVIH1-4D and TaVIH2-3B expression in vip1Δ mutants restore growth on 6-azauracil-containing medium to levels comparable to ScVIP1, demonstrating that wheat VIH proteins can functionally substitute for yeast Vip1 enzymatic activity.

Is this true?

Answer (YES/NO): NO